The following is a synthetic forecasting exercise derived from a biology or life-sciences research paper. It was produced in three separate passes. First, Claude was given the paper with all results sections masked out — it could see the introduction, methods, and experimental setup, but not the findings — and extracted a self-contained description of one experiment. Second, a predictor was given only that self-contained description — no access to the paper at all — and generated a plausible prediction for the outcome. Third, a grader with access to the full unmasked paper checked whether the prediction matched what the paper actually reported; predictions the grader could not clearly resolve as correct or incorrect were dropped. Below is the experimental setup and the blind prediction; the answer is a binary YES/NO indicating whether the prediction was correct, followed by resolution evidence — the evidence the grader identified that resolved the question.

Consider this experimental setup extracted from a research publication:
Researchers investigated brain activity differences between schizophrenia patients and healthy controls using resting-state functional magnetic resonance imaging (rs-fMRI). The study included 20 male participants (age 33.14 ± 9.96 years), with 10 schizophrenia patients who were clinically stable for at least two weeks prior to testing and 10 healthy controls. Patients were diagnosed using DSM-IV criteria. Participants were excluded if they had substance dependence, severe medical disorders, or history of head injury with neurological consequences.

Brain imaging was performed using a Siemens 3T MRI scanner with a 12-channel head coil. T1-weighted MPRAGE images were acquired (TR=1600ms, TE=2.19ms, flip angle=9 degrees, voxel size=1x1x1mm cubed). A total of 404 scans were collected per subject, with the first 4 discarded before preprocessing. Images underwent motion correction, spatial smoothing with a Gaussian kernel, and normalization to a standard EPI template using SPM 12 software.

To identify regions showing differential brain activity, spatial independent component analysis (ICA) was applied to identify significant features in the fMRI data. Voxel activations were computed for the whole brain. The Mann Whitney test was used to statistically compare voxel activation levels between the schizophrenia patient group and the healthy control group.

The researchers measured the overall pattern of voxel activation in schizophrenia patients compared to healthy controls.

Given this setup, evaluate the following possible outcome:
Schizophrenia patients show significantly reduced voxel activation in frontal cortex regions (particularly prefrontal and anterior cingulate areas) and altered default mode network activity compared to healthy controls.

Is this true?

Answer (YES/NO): NO